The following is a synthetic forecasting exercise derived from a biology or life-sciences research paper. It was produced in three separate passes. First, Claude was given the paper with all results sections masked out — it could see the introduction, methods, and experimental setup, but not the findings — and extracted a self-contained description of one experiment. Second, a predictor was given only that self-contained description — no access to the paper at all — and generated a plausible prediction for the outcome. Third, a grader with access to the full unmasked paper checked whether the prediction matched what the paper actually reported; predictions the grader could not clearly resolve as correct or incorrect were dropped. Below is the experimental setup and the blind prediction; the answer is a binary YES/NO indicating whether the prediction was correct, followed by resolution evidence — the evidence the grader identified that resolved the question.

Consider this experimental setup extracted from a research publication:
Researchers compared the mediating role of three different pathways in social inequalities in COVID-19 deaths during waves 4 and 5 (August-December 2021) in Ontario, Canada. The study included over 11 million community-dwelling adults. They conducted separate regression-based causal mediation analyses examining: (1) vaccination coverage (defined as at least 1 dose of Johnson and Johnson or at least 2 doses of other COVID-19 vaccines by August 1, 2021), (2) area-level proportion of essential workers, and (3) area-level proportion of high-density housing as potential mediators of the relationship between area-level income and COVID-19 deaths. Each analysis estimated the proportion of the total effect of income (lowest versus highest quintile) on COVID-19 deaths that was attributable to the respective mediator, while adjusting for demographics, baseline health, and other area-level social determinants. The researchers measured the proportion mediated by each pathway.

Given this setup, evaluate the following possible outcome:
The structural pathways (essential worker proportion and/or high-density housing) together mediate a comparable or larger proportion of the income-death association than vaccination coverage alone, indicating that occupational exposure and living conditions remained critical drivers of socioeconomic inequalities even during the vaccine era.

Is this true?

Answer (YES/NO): NO